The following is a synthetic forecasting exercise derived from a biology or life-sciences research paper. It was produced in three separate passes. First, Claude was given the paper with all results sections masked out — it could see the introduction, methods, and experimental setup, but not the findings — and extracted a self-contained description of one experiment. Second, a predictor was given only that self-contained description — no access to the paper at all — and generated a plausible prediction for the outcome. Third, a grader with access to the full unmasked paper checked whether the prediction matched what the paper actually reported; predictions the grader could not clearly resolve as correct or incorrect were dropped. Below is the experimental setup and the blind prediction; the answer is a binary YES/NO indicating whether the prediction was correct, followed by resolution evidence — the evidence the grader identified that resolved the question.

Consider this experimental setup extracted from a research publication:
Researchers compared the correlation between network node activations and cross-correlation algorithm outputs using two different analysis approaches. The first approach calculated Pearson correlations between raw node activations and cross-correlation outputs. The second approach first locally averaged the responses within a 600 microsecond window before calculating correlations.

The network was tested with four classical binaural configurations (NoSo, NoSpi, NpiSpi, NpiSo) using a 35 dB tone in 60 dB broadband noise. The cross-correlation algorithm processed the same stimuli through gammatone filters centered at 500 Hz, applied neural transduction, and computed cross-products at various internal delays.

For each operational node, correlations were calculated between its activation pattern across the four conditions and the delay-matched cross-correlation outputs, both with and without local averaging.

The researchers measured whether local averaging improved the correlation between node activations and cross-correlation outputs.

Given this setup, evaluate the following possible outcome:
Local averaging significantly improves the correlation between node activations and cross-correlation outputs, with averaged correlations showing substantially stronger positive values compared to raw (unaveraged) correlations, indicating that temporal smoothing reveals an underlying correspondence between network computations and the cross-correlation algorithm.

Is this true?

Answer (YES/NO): YES